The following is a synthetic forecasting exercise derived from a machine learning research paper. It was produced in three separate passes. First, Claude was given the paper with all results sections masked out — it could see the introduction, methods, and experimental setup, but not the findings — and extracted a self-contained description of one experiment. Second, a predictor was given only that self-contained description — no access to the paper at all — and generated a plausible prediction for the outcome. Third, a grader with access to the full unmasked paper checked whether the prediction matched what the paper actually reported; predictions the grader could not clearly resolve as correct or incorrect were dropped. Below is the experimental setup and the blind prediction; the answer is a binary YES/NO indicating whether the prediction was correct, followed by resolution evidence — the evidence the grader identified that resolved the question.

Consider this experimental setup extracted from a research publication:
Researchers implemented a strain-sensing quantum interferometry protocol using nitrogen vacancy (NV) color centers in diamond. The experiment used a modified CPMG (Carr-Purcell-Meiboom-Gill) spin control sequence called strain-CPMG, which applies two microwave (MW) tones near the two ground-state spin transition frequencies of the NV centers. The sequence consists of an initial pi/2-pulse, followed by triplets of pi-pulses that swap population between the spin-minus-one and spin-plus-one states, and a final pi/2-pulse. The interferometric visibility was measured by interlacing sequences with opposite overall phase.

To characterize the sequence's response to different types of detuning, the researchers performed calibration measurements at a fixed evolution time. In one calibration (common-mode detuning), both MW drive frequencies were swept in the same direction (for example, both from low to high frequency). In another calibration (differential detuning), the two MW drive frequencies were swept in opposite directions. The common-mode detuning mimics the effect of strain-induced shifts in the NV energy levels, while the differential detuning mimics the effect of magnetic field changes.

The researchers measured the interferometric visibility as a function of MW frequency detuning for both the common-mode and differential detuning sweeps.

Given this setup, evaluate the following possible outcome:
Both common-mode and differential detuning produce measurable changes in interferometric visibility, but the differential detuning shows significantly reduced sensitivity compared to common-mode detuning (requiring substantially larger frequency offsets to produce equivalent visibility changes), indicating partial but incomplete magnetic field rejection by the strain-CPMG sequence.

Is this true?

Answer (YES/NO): NO